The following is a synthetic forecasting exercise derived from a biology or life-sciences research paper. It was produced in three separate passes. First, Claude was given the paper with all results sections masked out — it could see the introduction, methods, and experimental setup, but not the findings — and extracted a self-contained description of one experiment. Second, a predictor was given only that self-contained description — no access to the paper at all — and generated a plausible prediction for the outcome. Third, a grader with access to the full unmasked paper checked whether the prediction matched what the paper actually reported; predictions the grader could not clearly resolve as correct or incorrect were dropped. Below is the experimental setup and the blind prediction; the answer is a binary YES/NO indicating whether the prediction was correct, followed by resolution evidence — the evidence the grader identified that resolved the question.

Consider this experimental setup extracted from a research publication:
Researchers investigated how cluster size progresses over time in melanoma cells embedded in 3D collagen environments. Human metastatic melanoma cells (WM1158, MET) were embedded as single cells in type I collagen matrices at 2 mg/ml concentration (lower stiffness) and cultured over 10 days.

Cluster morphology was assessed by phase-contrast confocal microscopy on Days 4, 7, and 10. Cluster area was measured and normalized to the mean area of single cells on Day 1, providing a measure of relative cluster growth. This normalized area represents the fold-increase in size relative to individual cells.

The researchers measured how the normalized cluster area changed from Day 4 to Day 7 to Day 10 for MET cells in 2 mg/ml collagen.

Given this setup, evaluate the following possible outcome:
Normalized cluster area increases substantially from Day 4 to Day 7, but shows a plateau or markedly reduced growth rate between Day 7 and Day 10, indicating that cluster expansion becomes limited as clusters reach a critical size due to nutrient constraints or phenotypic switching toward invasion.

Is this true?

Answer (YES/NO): NO